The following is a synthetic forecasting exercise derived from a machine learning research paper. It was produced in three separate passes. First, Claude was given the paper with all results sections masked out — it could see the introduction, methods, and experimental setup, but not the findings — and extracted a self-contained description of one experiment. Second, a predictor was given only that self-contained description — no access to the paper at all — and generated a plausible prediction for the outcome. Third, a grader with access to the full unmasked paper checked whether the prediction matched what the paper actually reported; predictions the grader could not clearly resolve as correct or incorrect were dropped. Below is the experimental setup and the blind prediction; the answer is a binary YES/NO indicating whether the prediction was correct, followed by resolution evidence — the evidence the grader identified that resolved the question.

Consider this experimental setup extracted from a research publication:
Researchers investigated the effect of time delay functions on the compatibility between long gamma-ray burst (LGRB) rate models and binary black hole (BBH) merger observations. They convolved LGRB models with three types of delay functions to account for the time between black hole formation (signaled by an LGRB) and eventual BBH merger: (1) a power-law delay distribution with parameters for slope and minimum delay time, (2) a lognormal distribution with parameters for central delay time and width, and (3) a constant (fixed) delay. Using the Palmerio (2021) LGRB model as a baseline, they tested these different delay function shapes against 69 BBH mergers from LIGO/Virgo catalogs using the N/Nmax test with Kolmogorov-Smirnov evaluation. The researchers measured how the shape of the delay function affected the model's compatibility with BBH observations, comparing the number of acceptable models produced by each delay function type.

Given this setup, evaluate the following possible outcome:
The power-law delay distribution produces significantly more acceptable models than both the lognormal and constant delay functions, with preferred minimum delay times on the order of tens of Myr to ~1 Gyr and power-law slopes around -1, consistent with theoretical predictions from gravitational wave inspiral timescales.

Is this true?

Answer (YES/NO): NO